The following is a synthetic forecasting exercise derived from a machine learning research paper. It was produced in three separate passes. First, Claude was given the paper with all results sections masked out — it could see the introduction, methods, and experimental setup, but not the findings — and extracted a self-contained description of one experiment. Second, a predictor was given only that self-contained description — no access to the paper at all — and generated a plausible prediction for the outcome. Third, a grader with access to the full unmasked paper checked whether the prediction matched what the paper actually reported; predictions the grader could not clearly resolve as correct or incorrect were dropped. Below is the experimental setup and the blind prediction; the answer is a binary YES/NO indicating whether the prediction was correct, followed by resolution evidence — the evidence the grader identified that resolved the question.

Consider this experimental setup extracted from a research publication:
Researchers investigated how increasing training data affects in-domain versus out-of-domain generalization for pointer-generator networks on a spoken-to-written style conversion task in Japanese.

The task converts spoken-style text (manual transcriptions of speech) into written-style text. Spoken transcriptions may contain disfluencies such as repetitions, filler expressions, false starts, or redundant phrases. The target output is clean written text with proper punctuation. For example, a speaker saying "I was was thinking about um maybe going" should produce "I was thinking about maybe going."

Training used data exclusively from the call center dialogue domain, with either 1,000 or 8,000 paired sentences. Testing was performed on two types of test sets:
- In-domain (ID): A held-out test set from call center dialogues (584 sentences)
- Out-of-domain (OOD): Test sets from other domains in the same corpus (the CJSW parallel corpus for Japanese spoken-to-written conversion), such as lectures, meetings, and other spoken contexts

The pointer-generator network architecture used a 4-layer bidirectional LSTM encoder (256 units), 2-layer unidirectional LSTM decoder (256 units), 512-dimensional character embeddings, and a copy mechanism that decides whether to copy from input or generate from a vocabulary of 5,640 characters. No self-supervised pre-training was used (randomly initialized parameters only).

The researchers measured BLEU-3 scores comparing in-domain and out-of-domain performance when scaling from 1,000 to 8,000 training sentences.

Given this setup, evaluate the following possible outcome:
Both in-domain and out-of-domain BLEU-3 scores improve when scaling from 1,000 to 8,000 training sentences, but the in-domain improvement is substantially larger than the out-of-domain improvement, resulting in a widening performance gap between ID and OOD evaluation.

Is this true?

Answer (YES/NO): NO